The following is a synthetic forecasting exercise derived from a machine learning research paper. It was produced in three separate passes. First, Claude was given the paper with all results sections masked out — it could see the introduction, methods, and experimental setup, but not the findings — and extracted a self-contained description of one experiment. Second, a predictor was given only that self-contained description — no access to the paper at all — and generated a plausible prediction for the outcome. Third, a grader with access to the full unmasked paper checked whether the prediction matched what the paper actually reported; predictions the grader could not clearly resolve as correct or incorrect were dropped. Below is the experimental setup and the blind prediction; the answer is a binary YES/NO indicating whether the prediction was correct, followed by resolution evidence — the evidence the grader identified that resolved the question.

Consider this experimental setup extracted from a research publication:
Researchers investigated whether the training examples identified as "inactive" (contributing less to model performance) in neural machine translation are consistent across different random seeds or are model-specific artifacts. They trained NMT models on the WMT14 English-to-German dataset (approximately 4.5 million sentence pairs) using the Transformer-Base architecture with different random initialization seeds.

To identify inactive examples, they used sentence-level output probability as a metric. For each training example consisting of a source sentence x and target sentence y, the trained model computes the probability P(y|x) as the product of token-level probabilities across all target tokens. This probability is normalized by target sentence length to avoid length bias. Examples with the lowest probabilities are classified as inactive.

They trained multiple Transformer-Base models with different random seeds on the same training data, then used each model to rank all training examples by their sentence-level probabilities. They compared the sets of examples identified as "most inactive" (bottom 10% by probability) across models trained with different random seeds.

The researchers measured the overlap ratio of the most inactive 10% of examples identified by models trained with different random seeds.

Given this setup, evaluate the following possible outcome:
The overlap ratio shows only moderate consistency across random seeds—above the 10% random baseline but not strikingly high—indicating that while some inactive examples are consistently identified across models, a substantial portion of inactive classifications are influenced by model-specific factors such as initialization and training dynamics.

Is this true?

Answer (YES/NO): NO